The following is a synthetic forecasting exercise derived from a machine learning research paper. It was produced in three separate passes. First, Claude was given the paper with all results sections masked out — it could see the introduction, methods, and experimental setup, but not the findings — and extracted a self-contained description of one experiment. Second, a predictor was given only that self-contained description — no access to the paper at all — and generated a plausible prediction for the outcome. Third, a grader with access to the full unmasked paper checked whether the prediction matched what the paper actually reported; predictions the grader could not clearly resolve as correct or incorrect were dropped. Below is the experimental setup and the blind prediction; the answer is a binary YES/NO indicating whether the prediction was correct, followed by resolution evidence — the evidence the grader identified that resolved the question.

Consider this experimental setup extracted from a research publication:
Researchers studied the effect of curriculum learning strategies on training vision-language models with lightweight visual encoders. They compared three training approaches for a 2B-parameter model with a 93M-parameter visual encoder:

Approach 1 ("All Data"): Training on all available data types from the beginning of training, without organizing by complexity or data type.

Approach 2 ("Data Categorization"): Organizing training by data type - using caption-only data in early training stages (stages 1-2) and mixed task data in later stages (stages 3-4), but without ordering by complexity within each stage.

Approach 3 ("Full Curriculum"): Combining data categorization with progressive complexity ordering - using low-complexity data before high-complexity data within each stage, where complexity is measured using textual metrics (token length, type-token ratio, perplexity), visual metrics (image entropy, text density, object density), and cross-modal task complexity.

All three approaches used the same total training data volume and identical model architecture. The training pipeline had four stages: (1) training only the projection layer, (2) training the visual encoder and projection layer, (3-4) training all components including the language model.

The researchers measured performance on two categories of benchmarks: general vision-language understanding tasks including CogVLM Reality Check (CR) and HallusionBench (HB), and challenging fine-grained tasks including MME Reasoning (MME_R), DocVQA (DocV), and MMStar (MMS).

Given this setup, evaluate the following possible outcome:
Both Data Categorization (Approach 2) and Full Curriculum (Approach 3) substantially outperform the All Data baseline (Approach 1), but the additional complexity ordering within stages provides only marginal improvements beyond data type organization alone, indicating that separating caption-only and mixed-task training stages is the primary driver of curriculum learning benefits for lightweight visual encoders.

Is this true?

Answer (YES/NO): NO